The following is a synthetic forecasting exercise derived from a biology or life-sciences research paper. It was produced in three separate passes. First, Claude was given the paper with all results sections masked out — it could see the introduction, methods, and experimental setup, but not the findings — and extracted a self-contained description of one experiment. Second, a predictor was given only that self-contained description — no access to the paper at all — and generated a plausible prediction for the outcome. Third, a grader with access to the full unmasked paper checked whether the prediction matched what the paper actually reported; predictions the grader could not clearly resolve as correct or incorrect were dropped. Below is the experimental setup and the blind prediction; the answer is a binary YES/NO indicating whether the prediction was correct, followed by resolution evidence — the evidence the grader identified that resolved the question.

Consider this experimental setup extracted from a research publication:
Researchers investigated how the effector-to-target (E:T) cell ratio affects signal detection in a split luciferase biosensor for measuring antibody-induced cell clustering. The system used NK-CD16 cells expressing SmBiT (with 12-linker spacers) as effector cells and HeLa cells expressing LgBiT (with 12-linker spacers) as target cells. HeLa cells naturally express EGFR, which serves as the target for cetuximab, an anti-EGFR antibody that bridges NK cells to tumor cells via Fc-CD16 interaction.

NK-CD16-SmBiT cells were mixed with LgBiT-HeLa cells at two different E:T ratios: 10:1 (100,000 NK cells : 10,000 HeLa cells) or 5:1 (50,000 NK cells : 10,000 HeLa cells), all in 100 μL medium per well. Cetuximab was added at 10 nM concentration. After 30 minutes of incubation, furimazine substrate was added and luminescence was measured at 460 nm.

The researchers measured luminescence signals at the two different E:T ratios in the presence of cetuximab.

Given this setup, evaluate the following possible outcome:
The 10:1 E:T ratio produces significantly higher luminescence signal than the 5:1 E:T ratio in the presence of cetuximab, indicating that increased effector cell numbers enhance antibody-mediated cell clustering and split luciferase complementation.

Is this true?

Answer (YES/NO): YES